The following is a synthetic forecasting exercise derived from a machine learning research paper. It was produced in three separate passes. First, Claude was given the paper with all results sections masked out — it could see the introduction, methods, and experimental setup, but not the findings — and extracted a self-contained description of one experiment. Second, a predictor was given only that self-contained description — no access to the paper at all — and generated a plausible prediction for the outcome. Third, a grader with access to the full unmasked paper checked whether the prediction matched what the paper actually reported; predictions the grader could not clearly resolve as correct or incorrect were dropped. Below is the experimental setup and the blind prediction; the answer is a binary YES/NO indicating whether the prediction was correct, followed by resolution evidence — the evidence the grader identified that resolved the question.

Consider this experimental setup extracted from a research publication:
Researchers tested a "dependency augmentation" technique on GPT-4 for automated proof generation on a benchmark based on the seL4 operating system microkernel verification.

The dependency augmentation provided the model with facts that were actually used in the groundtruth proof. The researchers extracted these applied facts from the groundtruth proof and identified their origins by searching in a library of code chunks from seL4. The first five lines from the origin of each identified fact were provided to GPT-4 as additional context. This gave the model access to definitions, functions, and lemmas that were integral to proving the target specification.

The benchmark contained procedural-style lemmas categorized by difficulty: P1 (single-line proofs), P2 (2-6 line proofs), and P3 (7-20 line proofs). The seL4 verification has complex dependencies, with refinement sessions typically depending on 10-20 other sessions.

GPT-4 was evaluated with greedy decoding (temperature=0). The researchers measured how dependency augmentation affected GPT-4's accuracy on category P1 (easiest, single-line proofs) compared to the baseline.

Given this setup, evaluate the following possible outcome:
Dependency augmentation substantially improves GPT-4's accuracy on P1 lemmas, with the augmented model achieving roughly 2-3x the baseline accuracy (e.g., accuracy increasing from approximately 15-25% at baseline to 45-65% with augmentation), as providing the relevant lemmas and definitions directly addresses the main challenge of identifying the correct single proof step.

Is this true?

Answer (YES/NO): NO